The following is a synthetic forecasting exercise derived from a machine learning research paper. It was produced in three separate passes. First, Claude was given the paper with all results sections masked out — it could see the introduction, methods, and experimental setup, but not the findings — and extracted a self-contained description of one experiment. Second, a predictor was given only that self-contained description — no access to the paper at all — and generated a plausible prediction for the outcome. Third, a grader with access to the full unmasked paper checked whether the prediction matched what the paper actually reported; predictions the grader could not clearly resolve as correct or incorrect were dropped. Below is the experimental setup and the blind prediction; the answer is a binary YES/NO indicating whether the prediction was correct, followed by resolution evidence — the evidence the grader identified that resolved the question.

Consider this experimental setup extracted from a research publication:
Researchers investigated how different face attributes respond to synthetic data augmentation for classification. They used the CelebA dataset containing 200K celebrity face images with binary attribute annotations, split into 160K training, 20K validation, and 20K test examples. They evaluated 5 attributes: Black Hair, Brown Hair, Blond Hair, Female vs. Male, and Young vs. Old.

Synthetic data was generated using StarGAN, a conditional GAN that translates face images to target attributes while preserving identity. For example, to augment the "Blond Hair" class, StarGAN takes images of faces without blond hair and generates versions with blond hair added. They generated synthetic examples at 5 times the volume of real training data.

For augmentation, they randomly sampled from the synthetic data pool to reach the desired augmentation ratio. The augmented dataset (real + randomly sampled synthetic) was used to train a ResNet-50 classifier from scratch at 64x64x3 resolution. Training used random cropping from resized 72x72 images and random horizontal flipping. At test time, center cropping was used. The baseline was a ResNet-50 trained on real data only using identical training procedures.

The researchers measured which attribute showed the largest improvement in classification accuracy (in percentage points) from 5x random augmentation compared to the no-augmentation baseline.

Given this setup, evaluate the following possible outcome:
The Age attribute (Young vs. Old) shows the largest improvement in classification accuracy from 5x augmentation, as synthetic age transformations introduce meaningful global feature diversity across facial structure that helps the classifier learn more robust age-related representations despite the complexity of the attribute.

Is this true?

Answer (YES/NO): YES